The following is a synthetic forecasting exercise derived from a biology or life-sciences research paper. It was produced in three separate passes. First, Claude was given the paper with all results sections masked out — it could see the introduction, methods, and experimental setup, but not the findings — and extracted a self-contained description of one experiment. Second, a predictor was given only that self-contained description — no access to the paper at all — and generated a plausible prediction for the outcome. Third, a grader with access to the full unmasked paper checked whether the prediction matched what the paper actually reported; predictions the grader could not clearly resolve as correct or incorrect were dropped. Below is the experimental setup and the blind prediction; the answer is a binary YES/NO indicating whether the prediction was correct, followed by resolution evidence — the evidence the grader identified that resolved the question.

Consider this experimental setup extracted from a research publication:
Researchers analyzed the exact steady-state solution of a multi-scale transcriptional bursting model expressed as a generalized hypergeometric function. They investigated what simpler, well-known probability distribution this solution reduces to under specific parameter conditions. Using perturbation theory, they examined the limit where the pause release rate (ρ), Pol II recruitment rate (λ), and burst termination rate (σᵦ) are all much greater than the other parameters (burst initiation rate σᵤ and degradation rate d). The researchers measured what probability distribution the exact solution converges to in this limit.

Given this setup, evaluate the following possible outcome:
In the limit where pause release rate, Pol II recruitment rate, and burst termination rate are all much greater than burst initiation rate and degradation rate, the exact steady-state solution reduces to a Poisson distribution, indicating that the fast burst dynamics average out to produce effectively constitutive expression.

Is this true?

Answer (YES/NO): NO